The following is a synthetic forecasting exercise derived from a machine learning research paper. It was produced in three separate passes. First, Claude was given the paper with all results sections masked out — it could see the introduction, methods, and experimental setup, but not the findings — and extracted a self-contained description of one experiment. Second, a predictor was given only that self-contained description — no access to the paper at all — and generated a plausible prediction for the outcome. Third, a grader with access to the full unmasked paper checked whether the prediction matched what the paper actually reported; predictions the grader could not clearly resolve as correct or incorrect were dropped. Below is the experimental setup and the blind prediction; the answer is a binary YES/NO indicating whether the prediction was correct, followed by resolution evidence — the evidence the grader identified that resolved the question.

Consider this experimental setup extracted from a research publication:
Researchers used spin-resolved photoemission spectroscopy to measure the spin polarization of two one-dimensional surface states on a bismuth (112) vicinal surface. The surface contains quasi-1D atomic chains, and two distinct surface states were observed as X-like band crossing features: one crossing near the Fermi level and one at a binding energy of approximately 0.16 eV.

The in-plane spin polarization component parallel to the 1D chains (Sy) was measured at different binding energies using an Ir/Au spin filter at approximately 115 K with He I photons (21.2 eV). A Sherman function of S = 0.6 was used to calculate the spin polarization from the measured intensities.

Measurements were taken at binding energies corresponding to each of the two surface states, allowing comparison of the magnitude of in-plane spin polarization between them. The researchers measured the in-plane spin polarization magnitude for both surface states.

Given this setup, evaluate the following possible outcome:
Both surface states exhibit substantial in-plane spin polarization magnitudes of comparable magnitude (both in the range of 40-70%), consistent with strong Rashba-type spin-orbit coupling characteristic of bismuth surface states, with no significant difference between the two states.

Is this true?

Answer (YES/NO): NO